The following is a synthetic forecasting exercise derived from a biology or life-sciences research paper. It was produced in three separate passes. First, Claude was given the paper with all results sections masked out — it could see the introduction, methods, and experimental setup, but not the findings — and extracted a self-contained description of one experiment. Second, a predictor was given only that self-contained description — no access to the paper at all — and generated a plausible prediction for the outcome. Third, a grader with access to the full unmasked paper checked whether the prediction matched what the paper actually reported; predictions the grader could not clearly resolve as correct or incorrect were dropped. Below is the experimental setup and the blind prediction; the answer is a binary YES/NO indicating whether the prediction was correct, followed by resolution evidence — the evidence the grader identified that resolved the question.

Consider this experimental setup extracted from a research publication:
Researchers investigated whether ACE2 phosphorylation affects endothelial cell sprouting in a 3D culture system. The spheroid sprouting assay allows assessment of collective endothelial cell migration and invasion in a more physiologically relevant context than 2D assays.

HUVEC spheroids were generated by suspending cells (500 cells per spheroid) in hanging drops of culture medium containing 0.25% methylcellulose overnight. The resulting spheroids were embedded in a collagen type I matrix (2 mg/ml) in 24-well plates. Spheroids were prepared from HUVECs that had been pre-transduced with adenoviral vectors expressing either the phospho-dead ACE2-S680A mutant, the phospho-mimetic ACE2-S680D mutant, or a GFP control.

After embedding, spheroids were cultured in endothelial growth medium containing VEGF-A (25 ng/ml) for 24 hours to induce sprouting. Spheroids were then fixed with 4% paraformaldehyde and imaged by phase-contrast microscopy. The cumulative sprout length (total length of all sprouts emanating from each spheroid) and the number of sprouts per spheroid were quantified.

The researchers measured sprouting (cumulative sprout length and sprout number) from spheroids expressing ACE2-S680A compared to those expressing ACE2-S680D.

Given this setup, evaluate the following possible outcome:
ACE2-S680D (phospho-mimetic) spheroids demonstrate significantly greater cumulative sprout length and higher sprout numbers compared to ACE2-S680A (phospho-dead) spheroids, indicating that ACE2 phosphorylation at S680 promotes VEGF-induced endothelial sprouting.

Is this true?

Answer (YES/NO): NO